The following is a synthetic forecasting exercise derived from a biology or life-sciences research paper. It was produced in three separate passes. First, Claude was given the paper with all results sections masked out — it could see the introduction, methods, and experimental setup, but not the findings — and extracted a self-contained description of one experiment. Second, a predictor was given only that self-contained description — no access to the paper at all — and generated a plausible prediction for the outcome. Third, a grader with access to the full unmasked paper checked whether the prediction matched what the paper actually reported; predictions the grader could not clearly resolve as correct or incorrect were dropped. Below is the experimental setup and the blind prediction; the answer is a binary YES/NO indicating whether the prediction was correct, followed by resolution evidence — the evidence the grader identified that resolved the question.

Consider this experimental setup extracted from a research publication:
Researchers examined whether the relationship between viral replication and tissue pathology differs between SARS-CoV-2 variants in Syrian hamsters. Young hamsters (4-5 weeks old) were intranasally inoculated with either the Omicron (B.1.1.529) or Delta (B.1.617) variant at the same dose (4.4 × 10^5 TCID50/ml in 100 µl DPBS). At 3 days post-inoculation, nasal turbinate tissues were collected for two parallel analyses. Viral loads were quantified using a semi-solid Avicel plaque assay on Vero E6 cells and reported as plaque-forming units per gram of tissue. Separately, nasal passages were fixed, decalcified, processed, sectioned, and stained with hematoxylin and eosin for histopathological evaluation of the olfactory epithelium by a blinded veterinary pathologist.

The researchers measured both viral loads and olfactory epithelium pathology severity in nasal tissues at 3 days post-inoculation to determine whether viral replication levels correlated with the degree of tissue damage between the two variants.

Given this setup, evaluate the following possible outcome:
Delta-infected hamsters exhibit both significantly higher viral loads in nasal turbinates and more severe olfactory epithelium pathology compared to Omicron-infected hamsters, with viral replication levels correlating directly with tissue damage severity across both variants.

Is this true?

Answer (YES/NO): NO